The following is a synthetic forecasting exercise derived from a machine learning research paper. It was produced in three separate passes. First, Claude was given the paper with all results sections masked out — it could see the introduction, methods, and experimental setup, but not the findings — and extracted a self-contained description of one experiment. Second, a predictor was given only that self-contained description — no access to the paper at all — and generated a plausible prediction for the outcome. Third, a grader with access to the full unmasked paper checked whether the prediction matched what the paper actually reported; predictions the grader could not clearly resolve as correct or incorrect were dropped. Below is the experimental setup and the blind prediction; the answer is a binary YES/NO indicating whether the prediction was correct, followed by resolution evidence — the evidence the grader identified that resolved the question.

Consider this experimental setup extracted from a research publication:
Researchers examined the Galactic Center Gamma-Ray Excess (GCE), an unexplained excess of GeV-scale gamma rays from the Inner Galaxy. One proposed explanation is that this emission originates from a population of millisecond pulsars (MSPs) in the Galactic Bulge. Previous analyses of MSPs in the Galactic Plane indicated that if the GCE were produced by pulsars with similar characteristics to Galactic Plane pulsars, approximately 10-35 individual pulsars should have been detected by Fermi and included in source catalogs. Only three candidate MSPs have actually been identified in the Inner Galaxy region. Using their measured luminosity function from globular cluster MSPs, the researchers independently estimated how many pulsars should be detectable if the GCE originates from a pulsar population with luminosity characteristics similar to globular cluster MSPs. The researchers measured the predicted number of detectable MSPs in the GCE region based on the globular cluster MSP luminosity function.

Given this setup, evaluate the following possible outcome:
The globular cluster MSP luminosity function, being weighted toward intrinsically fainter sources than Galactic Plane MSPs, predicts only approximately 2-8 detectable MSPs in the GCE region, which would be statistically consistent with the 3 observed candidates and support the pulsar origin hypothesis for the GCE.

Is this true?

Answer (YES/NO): NO